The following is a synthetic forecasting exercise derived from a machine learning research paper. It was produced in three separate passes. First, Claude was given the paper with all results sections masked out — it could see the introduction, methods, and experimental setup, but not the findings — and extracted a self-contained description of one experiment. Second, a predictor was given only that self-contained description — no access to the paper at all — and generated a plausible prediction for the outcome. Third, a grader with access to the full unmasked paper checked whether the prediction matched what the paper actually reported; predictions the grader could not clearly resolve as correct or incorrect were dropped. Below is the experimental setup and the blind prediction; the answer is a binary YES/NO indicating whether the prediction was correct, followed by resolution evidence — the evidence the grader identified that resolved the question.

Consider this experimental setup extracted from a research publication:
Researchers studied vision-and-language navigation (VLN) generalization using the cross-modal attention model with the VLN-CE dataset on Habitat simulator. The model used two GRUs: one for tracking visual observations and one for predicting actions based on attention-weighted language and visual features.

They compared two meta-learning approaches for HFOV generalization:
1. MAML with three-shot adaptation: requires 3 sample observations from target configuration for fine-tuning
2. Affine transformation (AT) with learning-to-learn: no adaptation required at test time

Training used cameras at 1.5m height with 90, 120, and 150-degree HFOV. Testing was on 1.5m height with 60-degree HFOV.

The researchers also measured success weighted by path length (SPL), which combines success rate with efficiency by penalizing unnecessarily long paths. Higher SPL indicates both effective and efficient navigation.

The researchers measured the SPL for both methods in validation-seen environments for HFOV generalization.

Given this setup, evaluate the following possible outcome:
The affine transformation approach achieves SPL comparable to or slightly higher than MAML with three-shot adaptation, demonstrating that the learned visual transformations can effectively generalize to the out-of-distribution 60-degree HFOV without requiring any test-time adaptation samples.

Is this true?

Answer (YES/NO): NO